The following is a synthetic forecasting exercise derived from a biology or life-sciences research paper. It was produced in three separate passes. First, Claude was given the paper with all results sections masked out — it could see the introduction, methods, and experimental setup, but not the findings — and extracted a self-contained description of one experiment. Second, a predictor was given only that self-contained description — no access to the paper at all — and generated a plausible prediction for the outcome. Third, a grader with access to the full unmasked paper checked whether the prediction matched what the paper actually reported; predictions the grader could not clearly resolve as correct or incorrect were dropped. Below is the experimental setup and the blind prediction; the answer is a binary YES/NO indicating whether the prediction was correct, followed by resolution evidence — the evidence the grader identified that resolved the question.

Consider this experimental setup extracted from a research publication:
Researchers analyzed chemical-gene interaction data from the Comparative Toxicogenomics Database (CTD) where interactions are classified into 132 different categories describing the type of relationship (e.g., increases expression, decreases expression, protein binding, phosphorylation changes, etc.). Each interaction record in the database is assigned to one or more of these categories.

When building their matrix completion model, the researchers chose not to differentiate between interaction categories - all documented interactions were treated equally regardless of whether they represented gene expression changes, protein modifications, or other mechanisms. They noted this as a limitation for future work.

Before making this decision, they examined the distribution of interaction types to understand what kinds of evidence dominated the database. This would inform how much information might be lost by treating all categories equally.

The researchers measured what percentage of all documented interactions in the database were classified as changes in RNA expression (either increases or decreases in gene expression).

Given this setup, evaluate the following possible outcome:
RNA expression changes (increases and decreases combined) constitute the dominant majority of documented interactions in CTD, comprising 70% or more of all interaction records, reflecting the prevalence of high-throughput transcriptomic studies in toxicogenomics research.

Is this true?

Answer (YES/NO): NO